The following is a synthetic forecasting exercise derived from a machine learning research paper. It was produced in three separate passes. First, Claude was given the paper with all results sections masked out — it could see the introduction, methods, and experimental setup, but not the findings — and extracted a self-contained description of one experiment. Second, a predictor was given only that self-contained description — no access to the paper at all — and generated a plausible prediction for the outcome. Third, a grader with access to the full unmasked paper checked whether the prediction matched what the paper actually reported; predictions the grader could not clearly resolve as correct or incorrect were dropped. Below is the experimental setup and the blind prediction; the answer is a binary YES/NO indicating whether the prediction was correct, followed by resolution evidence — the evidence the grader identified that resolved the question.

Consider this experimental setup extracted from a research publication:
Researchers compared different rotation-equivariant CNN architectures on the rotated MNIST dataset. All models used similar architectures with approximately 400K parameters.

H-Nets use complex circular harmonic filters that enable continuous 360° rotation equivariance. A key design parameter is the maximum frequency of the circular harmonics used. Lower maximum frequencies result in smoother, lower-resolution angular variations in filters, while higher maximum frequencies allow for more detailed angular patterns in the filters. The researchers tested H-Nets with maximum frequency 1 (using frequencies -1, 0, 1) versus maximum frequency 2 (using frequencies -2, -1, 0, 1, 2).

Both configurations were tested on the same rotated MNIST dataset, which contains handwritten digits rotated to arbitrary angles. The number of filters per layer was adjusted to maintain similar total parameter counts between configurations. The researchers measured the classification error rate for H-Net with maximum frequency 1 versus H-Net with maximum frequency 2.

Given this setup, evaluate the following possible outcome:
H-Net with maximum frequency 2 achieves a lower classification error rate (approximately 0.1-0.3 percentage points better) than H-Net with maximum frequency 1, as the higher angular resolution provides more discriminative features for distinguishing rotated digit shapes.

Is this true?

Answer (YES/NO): NO